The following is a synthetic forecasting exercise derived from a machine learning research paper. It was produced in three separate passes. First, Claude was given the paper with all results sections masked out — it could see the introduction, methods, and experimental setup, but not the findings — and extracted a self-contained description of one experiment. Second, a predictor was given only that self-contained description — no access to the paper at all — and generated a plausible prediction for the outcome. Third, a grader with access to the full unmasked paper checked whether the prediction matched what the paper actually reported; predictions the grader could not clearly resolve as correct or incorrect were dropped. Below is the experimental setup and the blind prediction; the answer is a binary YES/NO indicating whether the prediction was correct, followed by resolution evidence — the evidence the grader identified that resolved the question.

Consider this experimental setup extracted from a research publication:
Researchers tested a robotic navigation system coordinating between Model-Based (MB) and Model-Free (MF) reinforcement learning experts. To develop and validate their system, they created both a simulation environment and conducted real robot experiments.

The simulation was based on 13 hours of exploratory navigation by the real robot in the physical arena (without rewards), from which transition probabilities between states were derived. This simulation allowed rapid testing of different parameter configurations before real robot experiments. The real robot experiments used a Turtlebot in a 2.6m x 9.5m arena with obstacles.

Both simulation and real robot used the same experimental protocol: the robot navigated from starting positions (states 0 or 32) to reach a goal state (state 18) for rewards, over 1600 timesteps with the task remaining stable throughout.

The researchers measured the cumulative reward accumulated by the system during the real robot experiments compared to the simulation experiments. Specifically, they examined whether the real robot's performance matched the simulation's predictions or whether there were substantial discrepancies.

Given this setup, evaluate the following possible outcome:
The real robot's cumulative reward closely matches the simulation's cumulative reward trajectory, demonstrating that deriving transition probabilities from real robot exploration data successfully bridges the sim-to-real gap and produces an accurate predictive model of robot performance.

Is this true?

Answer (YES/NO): NO